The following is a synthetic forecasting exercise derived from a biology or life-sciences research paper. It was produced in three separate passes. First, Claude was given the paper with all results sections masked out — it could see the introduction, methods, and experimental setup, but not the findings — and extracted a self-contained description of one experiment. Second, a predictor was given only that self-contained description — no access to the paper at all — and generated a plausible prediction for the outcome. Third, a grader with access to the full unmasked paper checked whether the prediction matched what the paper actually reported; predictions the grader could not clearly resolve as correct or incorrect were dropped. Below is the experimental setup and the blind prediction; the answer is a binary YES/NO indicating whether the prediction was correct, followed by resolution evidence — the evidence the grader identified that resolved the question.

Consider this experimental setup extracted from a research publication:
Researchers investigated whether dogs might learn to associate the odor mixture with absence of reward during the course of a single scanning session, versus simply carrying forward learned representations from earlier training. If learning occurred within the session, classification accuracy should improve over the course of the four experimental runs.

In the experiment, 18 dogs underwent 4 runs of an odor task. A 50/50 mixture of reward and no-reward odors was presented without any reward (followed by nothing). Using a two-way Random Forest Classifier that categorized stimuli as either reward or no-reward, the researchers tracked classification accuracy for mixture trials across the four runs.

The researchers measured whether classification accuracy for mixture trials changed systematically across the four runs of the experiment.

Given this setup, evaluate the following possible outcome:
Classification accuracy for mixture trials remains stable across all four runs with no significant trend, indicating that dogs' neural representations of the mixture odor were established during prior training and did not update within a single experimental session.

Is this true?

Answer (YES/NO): YES